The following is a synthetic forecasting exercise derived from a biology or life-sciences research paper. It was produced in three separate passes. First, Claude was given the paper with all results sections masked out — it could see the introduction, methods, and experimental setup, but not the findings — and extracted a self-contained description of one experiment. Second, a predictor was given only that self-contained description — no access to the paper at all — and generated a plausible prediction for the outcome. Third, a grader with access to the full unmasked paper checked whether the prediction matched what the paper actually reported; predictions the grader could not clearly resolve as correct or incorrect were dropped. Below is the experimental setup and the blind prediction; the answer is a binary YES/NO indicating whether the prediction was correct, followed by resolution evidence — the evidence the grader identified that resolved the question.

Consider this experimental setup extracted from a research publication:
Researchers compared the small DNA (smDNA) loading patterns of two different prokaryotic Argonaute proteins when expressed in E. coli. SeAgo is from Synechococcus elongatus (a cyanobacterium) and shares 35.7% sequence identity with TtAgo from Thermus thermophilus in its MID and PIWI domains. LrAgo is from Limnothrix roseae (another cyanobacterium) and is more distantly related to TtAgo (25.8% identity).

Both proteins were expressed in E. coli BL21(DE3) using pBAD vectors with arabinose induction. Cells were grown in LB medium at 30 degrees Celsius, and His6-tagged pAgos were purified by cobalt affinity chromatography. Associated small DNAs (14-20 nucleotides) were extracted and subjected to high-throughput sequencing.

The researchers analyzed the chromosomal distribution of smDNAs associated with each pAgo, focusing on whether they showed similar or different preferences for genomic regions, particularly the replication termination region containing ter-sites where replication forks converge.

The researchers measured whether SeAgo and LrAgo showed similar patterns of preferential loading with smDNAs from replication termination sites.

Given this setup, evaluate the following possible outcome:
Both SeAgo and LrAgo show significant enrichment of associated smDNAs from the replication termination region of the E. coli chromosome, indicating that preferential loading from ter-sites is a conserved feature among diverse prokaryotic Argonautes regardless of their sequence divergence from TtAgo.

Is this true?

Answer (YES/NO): YES